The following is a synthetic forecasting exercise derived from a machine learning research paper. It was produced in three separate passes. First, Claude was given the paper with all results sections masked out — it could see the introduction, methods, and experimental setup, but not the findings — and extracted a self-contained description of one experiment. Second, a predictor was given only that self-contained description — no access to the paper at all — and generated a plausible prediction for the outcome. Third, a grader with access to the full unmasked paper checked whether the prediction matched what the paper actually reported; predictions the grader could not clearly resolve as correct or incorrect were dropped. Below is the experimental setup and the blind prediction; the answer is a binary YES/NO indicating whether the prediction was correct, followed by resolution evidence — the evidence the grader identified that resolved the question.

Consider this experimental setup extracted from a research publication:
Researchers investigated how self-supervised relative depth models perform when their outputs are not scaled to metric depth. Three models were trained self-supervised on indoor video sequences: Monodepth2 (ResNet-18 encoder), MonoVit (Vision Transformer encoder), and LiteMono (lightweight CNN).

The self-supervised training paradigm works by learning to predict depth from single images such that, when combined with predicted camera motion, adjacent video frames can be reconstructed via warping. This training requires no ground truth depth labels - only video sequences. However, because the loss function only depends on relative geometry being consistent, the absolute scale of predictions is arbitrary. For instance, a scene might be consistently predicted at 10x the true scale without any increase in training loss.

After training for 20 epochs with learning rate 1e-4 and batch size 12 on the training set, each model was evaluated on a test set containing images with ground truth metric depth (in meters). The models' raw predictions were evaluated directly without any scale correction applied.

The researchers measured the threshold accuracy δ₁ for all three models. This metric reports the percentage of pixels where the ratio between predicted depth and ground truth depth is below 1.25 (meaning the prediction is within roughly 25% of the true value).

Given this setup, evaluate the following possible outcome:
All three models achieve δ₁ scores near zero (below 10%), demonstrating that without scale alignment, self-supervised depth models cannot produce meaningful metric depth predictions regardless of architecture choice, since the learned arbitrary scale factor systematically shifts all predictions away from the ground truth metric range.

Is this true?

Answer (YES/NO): YES